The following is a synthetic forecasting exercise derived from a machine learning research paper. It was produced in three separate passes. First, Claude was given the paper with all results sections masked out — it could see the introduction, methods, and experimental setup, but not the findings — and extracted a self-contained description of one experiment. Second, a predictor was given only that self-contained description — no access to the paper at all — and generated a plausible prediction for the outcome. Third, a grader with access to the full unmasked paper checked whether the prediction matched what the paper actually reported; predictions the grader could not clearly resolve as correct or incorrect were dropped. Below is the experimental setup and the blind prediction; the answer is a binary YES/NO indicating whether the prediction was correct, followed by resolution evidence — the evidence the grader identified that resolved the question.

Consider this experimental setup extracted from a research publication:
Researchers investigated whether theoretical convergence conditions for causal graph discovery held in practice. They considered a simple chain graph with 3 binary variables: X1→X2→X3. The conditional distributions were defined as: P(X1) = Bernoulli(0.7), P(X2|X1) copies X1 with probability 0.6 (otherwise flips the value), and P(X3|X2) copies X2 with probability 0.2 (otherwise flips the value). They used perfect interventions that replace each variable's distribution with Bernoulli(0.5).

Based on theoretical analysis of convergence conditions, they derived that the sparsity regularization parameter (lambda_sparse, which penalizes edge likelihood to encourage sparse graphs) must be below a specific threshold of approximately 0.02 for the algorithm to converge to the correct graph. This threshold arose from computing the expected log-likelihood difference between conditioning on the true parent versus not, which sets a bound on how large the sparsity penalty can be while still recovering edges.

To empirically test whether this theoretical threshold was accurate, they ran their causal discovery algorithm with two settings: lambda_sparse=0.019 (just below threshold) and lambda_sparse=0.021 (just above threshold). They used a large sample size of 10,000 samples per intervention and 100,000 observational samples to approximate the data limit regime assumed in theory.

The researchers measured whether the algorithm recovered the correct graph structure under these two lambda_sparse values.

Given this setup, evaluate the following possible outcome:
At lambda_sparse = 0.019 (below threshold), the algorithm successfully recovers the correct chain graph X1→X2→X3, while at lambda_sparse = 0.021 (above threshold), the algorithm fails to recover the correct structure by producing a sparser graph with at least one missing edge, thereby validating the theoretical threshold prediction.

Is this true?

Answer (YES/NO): YES